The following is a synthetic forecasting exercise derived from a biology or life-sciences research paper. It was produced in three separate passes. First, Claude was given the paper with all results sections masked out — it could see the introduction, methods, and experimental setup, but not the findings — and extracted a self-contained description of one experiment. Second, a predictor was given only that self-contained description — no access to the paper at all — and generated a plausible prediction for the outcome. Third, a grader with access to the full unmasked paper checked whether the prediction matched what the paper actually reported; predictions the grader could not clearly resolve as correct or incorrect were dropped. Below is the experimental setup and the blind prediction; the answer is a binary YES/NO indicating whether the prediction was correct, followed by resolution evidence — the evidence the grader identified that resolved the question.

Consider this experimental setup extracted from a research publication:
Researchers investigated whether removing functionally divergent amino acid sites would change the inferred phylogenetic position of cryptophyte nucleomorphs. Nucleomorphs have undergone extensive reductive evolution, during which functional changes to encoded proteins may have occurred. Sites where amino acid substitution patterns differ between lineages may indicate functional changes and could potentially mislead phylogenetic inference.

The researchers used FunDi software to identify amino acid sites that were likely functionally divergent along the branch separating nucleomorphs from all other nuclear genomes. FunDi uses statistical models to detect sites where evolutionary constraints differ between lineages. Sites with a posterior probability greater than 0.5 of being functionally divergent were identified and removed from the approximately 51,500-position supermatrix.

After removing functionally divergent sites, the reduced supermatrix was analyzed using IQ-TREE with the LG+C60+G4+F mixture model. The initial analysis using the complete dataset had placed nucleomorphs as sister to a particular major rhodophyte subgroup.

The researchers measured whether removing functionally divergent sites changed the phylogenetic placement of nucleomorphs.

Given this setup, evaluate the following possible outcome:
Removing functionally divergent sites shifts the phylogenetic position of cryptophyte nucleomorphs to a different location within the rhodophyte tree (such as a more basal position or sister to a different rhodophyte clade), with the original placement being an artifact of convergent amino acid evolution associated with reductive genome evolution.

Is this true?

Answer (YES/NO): NO